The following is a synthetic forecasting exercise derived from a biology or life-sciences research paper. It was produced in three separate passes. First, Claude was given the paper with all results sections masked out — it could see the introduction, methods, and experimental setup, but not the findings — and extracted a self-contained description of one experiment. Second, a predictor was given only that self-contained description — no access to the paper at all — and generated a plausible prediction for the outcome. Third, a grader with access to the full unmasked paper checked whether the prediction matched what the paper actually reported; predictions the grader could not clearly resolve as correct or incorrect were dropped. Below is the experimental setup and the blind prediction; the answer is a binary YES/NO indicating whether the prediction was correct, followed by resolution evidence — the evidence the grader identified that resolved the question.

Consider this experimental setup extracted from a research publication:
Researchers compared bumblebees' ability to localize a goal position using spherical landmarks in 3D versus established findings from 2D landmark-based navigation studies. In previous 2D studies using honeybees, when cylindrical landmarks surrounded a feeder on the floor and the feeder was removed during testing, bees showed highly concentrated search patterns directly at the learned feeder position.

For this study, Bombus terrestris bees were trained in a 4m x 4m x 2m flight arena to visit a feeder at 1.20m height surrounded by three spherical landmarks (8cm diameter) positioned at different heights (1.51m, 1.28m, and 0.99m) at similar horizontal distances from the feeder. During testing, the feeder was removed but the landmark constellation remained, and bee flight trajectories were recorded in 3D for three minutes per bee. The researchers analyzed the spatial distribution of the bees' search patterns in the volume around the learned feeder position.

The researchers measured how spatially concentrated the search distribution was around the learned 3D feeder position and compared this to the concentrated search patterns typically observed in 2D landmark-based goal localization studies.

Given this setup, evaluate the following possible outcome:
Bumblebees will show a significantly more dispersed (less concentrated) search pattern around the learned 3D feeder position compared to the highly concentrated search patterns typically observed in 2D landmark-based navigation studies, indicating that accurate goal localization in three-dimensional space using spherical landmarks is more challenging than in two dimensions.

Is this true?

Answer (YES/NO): YES